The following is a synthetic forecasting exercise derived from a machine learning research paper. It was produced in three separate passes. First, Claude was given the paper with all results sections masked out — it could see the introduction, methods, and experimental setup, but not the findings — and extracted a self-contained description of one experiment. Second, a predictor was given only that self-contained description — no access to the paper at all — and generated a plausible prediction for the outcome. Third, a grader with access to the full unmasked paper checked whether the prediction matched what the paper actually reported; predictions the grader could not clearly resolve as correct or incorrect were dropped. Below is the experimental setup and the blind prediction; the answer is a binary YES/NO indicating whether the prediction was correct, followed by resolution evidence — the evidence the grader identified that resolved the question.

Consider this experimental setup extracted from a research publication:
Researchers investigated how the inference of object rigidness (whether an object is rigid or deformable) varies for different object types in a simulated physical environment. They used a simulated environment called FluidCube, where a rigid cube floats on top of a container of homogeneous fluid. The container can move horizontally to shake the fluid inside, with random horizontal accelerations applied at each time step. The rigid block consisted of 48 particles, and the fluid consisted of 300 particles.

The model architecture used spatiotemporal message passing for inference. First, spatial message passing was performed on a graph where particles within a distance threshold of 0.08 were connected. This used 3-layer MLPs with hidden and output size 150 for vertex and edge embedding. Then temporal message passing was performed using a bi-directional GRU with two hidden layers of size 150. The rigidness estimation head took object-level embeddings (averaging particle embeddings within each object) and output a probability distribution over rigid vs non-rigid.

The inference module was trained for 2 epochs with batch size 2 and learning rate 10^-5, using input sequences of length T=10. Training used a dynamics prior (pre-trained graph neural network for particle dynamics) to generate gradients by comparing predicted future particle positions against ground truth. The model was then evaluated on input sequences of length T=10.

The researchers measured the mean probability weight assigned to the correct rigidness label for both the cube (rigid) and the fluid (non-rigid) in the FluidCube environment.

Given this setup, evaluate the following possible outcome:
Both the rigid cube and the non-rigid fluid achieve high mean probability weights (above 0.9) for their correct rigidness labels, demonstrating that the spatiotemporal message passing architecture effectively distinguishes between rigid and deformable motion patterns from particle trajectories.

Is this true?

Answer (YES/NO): NO